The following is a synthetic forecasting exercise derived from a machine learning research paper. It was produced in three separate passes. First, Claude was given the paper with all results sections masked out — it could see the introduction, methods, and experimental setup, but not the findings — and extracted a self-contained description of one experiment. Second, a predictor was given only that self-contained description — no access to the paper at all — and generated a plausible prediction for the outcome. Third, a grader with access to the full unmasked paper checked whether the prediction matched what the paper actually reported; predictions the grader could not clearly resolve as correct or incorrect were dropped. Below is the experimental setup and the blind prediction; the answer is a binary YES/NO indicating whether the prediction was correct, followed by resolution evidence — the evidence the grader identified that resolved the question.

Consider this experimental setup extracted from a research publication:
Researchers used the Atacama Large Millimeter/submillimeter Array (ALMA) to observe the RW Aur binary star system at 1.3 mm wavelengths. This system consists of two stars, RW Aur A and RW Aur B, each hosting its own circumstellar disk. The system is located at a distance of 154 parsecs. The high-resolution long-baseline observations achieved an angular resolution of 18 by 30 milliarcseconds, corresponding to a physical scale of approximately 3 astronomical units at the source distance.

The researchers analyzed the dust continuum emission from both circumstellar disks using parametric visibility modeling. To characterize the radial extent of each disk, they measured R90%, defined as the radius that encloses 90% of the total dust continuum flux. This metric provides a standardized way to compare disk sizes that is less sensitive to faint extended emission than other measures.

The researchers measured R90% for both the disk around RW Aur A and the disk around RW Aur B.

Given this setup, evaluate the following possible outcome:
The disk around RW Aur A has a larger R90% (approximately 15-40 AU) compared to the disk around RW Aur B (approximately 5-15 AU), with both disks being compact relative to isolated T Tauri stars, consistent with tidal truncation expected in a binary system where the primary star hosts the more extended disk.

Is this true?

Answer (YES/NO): YES